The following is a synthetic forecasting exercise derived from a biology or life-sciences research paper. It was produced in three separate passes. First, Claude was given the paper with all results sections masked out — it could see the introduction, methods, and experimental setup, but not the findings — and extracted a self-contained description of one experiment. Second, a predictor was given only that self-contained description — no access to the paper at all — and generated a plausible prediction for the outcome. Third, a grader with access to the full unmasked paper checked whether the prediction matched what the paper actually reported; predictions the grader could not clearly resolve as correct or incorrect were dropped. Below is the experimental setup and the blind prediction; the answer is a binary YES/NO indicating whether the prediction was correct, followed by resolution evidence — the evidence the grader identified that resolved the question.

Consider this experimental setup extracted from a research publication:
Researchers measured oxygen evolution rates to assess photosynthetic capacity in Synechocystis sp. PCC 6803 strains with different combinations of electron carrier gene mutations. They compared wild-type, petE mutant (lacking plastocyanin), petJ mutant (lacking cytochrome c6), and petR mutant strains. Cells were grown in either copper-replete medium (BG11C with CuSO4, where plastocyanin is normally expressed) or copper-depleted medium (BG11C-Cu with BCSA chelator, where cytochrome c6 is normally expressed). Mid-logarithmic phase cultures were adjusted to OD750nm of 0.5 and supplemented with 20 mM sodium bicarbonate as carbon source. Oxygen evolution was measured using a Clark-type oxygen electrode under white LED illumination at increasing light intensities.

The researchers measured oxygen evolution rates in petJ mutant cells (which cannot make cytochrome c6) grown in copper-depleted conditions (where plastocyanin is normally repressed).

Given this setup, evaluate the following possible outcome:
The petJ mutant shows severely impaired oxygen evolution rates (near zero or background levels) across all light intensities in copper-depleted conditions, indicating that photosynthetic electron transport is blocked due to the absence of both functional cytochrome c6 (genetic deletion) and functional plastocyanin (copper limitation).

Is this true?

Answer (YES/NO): NO